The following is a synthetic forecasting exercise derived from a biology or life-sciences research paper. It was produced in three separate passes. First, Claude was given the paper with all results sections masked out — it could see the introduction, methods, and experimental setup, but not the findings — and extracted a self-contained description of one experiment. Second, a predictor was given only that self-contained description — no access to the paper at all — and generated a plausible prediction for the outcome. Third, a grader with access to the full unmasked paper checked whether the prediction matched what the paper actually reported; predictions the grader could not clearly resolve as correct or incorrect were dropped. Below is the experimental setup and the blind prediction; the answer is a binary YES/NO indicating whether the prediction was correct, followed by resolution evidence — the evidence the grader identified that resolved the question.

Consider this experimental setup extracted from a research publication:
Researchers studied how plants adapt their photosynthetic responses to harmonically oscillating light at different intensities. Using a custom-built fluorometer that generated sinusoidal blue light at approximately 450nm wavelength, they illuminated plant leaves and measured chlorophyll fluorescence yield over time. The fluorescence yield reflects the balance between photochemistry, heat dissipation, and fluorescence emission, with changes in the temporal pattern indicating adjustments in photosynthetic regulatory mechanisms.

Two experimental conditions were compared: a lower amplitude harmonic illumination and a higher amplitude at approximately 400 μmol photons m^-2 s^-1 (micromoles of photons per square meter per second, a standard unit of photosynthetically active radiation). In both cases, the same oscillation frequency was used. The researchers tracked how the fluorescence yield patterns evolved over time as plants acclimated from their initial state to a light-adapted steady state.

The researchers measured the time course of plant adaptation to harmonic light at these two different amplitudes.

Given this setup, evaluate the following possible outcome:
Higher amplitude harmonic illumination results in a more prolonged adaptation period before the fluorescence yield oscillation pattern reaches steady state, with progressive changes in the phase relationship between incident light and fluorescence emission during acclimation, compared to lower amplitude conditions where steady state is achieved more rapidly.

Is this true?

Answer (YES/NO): YES